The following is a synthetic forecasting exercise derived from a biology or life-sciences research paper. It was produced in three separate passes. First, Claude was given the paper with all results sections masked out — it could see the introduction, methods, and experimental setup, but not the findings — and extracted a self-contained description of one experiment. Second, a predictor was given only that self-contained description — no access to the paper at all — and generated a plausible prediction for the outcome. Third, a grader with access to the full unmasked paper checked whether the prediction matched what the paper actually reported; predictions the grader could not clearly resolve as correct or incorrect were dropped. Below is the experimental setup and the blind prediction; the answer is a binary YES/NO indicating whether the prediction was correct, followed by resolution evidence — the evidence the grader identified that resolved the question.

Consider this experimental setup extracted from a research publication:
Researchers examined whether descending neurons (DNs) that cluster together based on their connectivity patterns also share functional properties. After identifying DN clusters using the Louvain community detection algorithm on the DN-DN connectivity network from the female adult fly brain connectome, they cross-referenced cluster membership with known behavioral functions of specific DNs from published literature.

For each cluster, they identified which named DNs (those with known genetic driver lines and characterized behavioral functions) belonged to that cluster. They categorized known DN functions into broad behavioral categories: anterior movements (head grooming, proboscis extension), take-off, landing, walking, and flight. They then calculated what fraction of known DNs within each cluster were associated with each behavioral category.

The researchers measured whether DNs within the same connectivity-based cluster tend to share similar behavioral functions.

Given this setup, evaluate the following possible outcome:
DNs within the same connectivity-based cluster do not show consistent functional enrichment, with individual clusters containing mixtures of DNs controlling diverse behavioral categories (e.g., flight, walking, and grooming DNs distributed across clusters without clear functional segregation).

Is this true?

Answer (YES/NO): NO